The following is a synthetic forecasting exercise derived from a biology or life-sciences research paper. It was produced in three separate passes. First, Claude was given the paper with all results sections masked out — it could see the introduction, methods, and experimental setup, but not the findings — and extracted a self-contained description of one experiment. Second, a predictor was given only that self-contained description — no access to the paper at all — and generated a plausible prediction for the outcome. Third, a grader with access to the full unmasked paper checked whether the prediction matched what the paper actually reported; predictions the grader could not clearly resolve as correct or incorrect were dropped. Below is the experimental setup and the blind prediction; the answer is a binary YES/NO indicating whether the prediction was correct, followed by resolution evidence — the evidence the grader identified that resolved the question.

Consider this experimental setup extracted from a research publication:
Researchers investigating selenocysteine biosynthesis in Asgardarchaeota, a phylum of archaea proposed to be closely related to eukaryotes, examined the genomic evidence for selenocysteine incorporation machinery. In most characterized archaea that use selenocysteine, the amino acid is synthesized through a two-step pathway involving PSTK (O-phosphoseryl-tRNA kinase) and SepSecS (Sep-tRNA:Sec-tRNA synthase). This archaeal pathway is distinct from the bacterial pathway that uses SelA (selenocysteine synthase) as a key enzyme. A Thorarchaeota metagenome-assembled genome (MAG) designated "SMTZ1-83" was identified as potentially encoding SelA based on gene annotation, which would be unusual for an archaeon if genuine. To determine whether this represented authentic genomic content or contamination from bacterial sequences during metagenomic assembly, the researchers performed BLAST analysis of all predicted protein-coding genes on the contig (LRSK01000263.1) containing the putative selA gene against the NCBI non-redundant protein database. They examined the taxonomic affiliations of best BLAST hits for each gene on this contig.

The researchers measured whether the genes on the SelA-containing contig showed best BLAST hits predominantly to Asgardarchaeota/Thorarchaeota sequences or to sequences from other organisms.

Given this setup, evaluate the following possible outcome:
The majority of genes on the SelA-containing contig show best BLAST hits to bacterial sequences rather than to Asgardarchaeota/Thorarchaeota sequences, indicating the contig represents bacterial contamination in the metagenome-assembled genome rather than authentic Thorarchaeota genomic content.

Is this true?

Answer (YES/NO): YES